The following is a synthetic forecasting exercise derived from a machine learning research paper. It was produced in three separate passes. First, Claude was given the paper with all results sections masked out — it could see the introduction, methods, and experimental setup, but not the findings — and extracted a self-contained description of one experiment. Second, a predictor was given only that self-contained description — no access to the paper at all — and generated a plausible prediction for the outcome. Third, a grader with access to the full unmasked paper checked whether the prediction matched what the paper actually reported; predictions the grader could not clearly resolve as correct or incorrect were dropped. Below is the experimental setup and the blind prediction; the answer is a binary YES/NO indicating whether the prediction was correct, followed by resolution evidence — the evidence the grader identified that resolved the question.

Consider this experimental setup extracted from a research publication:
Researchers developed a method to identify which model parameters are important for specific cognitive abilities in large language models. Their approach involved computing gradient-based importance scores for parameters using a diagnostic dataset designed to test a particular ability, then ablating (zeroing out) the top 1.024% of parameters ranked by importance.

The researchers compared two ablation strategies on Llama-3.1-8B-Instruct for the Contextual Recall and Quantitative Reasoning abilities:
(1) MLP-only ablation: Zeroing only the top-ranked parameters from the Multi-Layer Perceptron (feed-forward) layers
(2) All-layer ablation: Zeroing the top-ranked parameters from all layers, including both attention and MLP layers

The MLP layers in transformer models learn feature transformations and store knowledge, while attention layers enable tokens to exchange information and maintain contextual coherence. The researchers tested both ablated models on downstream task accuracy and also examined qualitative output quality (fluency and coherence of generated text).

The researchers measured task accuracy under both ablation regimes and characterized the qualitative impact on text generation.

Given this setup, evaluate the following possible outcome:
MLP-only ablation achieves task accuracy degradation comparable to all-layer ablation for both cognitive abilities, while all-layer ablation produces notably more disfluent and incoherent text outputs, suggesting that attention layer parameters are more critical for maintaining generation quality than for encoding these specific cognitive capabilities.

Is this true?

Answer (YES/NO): NO